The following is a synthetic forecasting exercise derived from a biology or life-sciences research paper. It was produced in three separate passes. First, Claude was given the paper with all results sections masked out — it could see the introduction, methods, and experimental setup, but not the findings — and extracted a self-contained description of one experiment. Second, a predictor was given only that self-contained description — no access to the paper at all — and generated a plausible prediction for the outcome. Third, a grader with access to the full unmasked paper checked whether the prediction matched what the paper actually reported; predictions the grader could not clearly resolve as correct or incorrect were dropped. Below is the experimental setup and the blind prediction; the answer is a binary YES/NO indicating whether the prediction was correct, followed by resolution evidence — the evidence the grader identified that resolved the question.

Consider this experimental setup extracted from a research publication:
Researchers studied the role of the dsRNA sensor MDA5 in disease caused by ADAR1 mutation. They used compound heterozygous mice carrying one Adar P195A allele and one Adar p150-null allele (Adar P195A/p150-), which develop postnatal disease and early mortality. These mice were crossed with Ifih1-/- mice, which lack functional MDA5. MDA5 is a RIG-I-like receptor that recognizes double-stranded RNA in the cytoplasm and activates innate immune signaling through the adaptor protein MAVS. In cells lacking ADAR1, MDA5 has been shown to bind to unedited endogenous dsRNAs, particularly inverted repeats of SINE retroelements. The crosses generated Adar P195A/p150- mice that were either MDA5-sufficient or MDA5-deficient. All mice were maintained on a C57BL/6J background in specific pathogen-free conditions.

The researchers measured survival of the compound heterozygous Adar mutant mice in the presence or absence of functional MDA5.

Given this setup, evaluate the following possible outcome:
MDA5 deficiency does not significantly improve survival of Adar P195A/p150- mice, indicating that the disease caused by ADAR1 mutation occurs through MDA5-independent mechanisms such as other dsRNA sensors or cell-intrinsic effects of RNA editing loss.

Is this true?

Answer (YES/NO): NO